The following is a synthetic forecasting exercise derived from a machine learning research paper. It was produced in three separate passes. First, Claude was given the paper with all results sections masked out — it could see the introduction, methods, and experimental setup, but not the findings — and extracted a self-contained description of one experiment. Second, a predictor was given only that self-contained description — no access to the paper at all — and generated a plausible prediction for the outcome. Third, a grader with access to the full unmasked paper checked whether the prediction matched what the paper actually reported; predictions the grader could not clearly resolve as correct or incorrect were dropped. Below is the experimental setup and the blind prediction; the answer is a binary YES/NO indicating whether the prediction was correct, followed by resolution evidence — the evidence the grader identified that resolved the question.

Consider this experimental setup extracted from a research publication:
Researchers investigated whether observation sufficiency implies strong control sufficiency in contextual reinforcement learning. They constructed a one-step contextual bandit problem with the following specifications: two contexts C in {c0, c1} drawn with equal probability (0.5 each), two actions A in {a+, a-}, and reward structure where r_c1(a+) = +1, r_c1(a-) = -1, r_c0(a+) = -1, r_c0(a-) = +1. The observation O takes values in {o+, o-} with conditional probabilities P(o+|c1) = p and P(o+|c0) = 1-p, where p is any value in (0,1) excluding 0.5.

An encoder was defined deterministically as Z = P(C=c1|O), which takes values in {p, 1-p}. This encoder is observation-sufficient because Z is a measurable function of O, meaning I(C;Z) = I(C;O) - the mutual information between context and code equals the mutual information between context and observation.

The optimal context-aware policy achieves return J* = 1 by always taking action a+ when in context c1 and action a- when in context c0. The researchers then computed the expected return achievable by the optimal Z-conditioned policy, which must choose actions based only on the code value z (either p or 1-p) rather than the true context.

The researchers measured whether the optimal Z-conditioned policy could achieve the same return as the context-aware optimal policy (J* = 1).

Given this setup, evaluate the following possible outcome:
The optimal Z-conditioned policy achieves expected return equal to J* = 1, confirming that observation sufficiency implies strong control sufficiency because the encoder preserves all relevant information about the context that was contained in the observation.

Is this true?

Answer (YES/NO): NO